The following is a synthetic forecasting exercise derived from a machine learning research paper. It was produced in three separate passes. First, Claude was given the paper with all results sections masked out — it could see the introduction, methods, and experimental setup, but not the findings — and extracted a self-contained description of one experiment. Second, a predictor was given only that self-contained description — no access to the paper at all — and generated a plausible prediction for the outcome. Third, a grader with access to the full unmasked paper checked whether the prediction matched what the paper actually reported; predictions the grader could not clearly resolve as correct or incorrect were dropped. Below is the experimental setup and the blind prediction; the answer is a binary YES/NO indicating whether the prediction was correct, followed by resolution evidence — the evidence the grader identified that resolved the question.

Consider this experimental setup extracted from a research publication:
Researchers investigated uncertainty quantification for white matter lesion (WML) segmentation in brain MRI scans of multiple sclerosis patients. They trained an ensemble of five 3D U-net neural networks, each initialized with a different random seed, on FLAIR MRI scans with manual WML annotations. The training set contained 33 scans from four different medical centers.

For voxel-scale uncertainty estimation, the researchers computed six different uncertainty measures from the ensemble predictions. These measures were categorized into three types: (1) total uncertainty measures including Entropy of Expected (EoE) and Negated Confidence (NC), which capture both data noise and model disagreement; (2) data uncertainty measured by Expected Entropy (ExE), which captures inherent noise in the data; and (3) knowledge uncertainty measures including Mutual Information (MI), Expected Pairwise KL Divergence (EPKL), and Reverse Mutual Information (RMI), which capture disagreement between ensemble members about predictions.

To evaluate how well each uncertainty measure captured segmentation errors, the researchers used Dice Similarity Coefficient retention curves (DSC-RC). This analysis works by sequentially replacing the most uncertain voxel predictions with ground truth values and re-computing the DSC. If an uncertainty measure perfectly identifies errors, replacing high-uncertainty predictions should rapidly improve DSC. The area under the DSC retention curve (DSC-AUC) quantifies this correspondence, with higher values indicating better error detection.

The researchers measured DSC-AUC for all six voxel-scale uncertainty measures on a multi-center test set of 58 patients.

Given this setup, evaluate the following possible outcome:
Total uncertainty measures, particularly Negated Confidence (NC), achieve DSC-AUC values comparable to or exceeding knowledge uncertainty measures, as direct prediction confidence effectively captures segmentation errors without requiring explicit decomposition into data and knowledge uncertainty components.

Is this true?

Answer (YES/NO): YES